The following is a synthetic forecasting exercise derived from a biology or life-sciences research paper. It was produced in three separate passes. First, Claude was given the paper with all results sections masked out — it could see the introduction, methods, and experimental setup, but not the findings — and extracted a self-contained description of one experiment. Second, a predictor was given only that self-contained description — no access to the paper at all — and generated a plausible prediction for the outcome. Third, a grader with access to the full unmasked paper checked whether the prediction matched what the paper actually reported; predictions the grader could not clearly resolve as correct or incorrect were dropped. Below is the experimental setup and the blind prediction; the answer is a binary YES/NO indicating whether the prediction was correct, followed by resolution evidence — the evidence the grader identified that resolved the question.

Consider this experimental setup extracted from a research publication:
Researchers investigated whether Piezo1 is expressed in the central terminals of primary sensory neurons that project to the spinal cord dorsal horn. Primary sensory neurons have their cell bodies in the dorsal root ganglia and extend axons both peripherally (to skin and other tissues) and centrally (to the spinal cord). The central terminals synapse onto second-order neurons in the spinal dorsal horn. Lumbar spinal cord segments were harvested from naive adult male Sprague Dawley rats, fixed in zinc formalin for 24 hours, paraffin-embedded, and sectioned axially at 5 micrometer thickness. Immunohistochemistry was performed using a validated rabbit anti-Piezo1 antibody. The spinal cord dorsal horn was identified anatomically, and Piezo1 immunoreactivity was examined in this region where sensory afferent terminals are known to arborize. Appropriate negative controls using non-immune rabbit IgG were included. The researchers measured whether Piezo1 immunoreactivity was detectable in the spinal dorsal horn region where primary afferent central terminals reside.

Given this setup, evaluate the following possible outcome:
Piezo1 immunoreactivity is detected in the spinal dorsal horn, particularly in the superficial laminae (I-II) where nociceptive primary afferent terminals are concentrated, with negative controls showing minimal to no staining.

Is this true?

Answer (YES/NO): YES